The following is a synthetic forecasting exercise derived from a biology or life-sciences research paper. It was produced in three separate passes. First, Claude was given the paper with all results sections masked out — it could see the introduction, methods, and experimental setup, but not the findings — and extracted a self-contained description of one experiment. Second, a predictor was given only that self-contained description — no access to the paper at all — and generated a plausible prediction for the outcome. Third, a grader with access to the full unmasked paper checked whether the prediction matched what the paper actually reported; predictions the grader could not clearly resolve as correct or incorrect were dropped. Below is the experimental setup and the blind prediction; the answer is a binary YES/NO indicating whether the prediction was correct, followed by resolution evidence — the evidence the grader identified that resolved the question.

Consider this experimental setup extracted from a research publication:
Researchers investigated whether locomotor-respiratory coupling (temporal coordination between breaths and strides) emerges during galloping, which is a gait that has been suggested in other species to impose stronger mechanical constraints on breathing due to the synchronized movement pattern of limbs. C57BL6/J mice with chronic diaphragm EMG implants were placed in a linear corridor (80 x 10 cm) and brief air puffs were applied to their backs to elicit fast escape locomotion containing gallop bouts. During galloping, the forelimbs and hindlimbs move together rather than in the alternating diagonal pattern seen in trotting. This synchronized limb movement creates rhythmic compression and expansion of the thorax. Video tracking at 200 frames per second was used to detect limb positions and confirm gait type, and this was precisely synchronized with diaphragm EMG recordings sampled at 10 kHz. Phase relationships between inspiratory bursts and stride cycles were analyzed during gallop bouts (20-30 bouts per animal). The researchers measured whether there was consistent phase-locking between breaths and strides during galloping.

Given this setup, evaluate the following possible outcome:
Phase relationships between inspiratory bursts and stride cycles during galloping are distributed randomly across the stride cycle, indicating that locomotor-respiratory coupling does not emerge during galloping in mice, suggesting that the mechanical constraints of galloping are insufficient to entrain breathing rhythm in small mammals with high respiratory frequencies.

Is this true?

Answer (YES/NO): YES